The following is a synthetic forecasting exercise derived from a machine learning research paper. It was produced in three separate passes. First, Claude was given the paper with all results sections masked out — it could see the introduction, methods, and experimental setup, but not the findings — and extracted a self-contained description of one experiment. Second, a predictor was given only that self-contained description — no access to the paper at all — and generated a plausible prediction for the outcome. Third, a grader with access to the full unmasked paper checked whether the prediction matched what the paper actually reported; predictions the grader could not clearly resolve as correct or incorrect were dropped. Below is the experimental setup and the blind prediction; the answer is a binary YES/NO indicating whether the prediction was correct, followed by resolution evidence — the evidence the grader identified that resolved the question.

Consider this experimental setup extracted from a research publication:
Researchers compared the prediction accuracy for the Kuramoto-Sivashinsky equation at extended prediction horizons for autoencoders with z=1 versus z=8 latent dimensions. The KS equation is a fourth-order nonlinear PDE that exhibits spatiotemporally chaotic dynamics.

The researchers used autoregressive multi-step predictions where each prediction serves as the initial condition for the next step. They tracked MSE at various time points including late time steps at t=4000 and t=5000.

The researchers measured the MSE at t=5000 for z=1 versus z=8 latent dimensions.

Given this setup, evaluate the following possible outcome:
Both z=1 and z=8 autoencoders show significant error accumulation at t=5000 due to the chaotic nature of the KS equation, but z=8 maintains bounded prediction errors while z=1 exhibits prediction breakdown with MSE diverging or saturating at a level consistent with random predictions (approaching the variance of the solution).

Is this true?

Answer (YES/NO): NO